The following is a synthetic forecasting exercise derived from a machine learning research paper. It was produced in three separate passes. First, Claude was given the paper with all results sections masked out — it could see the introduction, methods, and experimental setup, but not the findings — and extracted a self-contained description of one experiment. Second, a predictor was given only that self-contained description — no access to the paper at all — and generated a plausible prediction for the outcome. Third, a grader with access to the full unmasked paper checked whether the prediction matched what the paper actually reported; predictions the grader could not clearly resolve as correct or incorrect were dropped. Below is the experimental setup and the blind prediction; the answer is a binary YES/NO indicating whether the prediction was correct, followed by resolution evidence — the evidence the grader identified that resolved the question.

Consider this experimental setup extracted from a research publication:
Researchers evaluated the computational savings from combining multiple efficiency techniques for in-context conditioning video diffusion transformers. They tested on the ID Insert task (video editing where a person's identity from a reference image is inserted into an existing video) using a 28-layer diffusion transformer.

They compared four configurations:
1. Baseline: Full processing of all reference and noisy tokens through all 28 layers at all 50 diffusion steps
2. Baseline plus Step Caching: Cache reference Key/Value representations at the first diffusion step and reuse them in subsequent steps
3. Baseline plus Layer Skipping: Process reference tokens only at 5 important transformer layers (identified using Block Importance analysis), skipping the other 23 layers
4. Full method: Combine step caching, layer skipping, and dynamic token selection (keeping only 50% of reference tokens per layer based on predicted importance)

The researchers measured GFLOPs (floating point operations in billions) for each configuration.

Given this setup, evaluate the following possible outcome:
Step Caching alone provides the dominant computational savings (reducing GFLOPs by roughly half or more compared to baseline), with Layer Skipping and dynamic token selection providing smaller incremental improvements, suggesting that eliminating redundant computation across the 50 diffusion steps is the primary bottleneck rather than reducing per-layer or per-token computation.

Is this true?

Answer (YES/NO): NO